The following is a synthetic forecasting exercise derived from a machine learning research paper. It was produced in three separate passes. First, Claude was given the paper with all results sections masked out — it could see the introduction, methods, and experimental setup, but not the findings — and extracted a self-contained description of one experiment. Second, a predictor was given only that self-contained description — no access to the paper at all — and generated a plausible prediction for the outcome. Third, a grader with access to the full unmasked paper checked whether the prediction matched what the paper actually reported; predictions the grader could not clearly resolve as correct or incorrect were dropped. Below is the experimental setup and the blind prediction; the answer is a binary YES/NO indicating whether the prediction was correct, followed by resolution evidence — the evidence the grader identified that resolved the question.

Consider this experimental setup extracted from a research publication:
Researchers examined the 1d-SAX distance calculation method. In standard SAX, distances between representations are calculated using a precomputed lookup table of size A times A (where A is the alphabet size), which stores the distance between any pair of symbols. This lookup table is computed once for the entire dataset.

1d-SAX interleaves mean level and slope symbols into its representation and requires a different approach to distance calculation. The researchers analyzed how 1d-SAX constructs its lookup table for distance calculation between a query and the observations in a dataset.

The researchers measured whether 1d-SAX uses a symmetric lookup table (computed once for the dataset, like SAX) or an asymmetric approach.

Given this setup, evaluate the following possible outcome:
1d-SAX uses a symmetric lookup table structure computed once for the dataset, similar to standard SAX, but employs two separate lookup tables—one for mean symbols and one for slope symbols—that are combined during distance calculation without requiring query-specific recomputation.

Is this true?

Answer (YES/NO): NO